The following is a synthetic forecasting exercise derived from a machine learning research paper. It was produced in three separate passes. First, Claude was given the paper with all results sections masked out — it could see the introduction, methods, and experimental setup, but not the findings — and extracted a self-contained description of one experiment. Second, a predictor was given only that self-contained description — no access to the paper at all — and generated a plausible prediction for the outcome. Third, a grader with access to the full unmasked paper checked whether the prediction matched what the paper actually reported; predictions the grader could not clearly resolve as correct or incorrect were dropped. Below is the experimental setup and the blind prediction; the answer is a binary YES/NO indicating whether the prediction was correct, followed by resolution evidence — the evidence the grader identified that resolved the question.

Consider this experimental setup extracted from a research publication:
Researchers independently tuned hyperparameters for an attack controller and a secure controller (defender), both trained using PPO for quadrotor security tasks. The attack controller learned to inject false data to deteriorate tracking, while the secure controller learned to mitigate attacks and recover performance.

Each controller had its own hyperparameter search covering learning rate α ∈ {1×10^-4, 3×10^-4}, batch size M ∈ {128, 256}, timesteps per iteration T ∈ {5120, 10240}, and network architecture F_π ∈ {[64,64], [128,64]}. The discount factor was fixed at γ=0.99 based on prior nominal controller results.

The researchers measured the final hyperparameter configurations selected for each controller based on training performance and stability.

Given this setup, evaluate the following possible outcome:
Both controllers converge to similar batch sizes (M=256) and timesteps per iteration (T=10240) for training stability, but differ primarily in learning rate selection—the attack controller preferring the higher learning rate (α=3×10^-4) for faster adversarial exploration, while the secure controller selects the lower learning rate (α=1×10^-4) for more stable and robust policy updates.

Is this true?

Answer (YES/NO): NO